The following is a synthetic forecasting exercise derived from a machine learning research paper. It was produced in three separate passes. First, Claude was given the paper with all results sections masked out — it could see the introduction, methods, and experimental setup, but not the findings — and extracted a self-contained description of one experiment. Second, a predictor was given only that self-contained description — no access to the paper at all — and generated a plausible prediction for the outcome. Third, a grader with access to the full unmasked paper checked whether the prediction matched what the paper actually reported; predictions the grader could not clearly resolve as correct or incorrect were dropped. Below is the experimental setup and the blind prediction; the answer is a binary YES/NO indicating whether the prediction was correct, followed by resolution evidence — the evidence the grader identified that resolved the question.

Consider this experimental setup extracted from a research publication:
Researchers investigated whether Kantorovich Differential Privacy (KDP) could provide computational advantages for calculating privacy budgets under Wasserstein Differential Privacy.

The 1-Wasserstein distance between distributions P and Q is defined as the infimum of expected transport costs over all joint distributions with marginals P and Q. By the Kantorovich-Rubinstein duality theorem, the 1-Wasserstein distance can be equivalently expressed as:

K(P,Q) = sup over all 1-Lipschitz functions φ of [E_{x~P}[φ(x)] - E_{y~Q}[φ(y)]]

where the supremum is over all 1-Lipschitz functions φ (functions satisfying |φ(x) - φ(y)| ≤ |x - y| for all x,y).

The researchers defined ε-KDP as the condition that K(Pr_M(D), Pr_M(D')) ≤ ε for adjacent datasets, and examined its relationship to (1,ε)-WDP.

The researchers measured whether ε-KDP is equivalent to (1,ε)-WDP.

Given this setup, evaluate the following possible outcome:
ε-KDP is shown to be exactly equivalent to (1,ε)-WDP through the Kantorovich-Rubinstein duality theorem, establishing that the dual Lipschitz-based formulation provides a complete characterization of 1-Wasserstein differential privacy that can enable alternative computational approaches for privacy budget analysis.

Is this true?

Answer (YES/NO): YES